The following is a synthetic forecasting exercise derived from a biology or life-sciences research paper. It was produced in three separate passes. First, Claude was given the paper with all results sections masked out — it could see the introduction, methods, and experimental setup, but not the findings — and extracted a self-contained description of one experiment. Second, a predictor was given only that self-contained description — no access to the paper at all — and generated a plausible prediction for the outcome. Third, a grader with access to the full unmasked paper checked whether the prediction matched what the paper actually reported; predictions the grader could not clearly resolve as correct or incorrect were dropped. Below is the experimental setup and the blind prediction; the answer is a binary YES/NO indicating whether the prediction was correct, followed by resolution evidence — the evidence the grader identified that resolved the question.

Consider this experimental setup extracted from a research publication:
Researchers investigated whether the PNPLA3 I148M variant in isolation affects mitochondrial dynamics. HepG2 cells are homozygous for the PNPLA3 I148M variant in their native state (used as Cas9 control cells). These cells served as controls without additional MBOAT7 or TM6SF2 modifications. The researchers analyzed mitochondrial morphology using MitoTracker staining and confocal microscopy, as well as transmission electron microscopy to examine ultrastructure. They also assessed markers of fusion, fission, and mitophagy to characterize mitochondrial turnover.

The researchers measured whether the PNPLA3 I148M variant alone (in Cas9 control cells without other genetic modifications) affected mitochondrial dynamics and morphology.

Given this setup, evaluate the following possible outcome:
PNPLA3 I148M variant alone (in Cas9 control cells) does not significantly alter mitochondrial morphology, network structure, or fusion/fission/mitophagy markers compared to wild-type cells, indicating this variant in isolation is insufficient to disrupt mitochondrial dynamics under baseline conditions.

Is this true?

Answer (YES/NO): YES